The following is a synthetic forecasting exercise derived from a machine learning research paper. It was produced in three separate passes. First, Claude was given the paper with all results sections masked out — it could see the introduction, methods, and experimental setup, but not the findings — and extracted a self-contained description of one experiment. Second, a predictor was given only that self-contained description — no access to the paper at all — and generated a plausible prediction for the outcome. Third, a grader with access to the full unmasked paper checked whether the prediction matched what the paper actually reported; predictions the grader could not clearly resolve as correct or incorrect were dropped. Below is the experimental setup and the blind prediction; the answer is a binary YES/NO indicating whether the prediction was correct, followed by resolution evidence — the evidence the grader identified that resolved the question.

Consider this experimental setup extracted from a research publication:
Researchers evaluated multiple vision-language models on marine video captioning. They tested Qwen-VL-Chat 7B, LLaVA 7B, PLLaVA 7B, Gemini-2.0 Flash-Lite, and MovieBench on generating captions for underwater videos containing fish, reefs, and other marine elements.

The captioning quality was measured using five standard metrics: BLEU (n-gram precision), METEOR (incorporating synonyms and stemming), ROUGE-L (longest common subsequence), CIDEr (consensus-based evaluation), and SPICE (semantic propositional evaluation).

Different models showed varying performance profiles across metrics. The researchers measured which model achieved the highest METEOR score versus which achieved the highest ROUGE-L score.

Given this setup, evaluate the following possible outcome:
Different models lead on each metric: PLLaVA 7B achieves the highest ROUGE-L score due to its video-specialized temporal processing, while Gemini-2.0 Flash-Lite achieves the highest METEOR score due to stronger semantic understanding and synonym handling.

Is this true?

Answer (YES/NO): NO